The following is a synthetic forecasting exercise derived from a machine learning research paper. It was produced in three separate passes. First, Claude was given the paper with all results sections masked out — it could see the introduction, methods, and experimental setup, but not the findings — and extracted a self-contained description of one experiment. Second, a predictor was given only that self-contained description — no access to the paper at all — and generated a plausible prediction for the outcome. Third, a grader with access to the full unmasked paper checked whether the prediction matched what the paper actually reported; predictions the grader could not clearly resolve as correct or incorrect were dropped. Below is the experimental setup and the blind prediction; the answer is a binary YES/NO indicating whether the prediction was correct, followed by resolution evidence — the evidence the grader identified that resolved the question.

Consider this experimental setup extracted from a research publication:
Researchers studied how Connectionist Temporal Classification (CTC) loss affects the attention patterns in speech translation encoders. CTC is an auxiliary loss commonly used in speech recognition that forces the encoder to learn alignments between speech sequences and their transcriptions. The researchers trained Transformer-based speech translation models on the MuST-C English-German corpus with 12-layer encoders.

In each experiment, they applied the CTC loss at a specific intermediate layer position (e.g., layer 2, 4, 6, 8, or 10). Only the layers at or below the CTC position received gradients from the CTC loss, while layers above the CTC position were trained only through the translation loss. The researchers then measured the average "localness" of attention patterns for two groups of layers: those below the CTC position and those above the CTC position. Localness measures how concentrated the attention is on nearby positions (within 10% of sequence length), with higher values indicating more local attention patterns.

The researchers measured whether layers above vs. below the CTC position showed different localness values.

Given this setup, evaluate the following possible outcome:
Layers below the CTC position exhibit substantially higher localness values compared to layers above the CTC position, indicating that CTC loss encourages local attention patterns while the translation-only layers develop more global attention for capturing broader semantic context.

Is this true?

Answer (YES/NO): YES